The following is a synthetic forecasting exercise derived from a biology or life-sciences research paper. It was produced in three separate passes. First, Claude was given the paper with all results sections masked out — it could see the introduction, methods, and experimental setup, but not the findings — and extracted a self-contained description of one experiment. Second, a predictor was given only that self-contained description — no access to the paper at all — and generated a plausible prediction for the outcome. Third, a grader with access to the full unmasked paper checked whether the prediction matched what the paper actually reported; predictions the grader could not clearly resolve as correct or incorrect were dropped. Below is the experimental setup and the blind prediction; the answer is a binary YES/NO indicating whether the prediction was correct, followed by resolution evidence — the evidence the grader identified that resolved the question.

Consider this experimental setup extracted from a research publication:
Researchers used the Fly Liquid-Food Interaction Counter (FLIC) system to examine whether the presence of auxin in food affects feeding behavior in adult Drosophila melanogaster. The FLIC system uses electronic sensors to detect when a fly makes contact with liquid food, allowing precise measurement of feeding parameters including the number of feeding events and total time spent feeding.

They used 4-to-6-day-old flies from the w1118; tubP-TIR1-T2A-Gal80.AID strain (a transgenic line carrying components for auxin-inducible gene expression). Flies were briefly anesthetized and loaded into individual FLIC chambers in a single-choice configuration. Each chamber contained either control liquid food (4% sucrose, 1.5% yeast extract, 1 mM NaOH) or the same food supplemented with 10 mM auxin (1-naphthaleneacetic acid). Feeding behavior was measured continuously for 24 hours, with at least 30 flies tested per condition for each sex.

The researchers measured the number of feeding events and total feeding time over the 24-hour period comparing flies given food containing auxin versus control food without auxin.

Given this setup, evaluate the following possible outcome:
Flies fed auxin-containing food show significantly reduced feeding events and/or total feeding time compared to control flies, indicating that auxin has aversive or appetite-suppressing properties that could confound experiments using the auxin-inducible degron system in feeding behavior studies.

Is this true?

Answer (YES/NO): YES